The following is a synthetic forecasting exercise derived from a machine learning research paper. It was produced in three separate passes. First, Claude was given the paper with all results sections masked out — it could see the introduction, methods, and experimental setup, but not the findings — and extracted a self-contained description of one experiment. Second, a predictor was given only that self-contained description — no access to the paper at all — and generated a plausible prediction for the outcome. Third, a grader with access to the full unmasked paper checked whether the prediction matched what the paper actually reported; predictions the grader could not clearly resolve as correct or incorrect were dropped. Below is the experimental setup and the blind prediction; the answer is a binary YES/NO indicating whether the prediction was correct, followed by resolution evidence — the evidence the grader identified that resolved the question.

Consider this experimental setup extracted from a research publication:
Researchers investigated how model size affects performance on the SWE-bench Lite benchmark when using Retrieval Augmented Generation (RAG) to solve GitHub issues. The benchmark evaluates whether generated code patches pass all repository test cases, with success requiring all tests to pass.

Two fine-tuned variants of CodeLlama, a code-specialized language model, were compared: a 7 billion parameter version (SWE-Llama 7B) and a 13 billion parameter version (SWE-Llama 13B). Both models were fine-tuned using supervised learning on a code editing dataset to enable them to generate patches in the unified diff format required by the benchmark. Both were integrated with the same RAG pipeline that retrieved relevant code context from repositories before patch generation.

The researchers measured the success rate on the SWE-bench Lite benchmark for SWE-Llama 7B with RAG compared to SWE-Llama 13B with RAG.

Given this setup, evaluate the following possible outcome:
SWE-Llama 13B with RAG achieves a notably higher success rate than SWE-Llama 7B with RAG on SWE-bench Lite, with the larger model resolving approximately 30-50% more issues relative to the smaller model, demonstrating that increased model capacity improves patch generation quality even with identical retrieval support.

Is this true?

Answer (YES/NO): NO